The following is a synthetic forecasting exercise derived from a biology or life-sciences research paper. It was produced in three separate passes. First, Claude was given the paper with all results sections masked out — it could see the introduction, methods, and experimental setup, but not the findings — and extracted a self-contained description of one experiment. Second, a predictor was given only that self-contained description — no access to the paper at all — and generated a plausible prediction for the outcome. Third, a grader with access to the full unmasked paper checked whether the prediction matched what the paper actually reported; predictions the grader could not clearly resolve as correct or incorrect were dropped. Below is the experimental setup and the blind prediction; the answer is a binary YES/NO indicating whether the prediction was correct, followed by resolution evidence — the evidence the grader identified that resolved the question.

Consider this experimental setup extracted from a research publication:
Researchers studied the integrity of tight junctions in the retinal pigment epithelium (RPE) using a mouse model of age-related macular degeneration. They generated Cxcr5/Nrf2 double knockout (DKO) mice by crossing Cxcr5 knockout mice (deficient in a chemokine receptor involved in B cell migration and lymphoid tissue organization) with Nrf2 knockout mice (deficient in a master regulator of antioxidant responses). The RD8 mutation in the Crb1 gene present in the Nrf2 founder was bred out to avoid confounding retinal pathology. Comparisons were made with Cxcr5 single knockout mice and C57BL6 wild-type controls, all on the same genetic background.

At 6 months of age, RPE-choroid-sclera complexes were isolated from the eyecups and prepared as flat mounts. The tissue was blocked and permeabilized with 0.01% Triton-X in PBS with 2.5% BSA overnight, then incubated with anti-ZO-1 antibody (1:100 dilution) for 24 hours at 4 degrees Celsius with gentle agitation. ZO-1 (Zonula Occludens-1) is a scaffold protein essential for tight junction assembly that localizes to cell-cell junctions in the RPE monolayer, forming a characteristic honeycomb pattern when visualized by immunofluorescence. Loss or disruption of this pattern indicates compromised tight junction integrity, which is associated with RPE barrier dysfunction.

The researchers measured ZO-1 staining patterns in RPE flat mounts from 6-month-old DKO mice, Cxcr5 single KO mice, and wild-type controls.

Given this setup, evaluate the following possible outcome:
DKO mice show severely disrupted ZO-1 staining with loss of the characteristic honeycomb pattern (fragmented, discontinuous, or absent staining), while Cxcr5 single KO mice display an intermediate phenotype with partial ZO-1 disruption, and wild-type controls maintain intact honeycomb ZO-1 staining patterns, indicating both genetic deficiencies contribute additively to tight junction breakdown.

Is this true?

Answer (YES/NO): NO